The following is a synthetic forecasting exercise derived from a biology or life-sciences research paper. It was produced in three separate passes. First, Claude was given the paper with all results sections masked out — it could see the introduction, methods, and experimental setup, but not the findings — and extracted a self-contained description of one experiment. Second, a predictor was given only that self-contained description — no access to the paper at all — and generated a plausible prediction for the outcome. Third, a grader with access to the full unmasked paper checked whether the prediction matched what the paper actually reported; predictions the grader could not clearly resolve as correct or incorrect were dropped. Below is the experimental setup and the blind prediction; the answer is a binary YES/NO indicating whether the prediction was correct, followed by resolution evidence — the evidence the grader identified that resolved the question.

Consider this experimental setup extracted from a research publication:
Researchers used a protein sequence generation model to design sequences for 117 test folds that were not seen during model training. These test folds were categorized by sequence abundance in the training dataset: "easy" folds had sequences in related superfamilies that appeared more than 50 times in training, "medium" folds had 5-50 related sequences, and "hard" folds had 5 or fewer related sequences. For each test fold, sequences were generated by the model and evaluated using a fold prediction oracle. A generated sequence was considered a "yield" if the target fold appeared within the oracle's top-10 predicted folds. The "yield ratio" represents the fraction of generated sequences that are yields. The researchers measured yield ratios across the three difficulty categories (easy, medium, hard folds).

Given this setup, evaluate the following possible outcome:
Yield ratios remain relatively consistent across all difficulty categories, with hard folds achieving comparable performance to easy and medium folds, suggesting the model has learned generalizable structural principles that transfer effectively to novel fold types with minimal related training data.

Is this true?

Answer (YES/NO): NO